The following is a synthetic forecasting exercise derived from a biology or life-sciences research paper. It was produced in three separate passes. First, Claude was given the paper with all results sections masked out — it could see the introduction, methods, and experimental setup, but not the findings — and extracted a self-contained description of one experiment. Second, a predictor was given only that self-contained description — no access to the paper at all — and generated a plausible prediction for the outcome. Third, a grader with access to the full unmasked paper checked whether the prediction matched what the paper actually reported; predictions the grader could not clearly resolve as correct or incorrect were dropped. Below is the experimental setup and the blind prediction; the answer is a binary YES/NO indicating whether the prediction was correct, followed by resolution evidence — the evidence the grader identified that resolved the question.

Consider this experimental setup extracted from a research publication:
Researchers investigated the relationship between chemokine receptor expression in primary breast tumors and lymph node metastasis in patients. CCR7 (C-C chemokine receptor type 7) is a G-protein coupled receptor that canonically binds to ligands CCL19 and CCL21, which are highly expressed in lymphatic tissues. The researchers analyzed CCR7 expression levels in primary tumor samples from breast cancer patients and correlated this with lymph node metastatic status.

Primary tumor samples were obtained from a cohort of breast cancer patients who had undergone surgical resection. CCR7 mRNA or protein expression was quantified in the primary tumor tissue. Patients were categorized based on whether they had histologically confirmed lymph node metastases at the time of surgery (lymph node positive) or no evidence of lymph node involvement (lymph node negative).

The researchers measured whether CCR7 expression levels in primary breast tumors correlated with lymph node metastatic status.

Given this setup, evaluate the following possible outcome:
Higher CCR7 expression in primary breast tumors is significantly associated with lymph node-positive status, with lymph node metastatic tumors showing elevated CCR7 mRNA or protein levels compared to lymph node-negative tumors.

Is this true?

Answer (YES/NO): YES